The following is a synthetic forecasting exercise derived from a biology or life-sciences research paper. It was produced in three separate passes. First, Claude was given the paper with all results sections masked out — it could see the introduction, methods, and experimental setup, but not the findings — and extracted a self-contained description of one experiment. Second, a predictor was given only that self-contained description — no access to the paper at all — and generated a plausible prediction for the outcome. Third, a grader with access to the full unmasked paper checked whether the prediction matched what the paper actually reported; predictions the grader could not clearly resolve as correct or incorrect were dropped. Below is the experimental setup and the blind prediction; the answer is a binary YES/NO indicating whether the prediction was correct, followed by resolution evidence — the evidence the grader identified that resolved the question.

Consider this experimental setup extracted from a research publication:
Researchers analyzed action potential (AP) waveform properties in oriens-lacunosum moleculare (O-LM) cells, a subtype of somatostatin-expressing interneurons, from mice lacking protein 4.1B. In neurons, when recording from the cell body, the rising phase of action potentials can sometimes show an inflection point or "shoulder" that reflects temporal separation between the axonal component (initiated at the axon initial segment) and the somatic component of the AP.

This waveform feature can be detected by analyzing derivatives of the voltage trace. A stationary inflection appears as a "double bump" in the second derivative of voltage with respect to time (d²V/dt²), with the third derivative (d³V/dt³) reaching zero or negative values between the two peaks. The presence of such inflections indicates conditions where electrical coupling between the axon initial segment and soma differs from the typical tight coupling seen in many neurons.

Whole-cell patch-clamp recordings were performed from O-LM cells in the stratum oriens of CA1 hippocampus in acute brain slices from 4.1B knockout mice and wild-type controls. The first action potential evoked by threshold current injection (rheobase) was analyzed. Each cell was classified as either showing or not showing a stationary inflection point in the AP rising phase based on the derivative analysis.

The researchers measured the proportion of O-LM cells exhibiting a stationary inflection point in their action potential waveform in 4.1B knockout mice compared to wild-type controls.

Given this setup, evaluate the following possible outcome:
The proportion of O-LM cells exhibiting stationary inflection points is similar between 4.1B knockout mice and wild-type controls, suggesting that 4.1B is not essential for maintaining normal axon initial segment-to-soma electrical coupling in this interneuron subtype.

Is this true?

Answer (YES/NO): NO